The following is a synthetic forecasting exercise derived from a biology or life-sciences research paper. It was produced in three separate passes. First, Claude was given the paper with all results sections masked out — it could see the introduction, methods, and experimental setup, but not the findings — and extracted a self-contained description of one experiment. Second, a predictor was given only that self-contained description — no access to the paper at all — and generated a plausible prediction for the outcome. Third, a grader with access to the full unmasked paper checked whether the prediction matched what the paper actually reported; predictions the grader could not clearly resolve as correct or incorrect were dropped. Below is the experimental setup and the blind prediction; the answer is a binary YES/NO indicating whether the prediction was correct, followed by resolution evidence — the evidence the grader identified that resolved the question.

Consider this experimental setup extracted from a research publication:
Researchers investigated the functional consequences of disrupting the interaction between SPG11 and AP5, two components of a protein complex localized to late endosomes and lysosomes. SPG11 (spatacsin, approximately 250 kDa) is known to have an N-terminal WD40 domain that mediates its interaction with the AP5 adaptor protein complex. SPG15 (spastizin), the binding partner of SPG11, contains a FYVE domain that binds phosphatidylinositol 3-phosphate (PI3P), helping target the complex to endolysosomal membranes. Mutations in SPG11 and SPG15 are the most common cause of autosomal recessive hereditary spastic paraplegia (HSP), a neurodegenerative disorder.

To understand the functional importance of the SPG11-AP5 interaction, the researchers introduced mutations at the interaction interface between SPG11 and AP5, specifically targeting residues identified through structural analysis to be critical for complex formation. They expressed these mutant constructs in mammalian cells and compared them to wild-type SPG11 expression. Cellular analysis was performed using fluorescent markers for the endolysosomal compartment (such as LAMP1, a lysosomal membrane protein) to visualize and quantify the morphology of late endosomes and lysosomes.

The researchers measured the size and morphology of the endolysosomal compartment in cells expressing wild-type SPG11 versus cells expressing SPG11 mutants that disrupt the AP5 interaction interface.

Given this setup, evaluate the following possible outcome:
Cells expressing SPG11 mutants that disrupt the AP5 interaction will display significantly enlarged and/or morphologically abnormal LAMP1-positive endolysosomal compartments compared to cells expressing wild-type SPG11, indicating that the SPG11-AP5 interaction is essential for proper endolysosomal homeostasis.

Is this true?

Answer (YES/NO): YES